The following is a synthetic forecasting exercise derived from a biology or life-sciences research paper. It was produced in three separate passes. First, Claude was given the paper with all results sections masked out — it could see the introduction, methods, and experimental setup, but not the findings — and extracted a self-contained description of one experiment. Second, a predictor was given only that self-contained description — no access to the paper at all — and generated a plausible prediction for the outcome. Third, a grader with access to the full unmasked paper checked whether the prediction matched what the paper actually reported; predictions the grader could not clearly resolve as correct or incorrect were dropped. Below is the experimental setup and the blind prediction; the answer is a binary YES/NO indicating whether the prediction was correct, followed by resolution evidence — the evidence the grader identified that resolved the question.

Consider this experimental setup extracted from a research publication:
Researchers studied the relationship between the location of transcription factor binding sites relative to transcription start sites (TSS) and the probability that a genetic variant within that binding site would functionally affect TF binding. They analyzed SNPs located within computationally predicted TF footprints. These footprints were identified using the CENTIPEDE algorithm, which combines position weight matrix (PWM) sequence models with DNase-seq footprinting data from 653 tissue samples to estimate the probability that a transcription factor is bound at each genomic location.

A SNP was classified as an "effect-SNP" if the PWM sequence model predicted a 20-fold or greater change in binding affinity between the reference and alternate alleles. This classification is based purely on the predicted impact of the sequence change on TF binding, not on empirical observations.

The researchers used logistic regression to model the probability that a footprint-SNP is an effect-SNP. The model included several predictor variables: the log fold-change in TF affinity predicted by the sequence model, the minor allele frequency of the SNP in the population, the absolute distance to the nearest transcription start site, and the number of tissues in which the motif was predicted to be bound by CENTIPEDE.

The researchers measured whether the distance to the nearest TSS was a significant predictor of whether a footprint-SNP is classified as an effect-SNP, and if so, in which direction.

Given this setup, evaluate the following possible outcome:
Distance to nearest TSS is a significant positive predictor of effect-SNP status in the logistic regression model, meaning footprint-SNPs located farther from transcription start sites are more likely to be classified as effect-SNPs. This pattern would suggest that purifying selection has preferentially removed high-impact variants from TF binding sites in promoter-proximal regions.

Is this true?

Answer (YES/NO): YES